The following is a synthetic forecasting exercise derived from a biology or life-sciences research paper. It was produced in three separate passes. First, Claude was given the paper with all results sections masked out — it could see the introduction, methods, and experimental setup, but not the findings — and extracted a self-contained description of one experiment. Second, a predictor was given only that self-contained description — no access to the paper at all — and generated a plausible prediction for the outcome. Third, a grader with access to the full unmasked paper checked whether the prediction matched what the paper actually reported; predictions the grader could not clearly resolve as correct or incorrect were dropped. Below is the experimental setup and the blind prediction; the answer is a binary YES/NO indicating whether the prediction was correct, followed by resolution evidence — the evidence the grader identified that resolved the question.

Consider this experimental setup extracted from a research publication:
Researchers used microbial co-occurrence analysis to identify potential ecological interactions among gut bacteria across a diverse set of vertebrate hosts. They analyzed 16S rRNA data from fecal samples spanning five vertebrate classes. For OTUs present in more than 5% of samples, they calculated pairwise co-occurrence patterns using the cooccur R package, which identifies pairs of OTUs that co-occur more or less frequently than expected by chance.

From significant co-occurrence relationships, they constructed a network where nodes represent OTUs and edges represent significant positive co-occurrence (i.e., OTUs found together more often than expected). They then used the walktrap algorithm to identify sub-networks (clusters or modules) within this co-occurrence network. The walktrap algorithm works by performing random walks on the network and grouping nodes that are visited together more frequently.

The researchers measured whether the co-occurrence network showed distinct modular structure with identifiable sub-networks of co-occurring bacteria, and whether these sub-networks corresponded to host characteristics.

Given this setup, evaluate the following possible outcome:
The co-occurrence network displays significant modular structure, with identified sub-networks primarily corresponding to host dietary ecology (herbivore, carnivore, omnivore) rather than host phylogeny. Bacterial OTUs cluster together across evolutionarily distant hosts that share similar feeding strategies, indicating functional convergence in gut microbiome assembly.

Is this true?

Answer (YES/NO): NO